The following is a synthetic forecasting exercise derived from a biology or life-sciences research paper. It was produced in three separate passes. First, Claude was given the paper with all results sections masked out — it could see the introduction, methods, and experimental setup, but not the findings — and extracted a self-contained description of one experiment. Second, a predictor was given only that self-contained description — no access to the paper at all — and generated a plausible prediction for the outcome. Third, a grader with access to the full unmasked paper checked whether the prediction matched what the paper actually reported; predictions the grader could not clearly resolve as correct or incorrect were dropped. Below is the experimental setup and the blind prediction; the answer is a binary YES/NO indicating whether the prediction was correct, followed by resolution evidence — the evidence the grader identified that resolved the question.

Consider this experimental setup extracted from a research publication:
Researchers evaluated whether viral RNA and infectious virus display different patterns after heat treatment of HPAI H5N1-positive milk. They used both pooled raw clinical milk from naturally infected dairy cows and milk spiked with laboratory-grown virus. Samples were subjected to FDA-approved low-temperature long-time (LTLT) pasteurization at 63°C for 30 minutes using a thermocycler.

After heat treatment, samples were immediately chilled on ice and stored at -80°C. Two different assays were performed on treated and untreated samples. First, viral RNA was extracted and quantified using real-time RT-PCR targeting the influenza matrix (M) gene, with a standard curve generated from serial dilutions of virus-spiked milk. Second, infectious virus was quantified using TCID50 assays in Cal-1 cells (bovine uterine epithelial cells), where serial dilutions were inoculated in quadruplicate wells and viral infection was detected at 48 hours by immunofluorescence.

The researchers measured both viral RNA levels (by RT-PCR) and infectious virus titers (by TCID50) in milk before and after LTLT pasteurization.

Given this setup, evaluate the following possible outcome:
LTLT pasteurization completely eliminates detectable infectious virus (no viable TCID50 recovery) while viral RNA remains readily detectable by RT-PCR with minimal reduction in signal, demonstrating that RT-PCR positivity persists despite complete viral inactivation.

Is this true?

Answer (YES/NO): YES